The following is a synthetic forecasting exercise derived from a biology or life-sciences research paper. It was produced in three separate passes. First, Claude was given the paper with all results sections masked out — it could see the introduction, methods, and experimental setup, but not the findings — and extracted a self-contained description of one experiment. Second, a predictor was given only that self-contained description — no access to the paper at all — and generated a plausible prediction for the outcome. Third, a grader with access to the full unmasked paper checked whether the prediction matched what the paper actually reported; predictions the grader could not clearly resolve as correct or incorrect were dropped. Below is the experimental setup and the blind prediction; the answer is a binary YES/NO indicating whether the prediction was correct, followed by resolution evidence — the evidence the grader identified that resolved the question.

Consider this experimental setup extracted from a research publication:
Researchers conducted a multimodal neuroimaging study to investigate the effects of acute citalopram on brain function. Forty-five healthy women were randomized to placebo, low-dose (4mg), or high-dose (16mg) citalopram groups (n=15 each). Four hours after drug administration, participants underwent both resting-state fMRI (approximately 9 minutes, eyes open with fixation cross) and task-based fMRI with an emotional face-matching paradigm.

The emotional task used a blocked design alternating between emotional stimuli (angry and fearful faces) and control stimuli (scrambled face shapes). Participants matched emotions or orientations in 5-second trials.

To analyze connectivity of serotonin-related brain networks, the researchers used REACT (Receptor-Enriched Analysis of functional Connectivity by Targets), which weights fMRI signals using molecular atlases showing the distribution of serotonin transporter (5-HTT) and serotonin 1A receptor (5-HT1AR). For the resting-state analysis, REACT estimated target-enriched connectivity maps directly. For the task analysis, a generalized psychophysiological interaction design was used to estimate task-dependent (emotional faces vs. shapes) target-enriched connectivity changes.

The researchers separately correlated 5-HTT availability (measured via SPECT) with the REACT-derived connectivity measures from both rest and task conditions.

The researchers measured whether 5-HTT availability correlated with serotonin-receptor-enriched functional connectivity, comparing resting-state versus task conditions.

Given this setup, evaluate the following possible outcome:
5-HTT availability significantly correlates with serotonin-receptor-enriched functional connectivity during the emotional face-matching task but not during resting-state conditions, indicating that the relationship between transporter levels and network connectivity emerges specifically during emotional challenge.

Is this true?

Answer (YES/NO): NO